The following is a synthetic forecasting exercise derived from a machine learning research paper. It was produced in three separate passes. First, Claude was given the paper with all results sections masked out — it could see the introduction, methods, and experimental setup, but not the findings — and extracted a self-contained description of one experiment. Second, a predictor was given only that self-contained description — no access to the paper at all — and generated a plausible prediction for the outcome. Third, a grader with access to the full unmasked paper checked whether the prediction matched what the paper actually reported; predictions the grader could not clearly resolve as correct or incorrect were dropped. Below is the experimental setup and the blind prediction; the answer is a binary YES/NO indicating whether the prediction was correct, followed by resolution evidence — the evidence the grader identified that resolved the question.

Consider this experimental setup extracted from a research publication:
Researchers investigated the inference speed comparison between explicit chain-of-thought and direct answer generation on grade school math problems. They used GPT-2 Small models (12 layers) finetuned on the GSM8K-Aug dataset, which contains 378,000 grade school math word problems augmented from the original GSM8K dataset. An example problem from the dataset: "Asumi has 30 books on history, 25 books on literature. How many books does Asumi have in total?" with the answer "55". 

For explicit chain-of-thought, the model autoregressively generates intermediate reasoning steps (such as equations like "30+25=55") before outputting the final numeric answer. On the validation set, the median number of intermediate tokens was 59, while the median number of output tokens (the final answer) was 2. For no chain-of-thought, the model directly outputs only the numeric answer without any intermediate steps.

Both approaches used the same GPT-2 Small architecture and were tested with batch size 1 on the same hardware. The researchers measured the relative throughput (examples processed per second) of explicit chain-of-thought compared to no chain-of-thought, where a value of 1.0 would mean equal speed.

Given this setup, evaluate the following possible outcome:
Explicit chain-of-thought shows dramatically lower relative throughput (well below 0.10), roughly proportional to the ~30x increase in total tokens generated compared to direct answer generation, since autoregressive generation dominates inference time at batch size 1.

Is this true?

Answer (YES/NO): NO